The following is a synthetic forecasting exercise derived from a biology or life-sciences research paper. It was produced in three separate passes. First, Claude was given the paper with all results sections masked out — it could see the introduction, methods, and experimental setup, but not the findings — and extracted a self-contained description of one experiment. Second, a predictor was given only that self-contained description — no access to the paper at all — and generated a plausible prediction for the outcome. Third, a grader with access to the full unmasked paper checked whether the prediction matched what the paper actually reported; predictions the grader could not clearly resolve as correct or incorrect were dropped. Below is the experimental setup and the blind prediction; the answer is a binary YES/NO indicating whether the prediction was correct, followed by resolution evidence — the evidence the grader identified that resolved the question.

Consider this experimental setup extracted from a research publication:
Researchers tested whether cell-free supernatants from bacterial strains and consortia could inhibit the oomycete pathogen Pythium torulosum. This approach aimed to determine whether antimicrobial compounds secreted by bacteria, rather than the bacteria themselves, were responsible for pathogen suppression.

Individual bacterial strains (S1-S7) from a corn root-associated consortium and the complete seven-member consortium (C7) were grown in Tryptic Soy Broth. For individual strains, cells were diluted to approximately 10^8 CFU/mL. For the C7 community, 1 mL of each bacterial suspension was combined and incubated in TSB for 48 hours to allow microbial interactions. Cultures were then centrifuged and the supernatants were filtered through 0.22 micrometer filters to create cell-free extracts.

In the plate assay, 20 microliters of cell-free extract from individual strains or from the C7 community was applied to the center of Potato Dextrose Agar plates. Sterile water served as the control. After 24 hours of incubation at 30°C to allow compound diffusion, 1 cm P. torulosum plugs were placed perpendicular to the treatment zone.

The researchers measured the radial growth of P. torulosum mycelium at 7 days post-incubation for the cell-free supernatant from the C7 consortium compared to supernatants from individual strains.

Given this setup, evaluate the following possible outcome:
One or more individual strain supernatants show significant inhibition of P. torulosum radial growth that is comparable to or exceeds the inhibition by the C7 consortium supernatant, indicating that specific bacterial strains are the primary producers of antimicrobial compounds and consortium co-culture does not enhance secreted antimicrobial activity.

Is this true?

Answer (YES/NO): YES